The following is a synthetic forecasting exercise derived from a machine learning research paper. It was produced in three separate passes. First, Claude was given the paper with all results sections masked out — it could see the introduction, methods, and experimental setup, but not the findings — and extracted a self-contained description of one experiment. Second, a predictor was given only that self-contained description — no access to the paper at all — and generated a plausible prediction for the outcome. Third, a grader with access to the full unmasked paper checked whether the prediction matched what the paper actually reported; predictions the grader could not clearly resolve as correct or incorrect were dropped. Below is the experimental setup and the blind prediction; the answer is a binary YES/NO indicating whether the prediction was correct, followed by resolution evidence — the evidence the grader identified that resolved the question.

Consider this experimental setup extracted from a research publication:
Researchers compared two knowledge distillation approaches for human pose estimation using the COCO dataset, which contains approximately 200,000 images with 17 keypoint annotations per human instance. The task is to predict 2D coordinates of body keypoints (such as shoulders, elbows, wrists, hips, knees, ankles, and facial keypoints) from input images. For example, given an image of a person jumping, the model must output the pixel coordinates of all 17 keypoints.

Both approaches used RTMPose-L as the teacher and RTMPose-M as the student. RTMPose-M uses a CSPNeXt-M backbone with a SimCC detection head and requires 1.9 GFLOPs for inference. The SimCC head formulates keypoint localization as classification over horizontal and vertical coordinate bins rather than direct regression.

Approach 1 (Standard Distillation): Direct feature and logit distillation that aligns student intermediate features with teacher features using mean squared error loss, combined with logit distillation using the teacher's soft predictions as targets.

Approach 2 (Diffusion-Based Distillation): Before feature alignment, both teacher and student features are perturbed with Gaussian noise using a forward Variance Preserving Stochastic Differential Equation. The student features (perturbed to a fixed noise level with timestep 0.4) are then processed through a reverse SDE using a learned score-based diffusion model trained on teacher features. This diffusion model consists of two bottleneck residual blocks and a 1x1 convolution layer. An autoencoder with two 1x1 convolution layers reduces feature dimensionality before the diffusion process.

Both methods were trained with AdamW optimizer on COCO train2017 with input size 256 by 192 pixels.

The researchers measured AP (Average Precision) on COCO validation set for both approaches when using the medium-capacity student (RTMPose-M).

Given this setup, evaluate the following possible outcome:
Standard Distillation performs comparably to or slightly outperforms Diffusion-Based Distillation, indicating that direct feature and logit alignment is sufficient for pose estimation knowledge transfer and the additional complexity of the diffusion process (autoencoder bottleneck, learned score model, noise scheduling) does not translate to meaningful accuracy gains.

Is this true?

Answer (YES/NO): YES